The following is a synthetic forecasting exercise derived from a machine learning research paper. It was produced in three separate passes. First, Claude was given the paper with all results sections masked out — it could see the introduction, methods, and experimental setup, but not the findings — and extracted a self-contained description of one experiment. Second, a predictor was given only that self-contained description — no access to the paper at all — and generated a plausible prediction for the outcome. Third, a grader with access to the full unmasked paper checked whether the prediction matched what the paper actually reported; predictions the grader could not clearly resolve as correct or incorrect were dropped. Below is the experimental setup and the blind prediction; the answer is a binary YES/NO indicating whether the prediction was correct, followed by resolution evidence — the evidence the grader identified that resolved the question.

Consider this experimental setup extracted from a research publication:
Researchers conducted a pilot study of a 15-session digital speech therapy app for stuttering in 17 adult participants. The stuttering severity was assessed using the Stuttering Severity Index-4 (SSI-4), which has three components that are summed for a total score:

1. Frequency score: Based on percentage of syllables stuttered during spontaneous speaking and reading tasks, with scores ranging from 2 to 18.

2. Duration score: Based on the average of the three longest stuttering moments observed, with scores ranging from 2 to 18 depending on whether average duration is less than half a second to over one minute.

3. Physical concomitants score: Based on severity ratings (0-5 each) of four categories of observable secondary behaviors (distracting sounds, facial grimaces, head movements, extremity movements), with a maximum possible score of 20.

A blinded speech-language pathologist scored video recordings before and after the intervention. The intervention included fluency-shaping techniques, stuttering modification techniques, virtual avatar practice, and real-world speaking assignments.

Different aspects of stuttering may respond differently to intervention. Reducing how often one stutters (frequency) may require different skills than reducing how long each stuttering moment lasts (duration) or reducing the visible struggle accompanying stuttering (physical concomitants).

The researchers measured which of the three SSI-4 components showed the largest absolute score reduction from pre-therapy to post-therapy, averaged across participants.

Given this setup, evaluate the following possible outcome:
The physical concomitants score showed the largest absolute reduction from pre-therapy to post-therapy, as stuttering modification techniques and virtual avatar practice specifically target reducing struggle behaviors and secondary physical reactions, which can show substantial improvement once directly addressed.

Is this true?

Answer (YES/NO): NO